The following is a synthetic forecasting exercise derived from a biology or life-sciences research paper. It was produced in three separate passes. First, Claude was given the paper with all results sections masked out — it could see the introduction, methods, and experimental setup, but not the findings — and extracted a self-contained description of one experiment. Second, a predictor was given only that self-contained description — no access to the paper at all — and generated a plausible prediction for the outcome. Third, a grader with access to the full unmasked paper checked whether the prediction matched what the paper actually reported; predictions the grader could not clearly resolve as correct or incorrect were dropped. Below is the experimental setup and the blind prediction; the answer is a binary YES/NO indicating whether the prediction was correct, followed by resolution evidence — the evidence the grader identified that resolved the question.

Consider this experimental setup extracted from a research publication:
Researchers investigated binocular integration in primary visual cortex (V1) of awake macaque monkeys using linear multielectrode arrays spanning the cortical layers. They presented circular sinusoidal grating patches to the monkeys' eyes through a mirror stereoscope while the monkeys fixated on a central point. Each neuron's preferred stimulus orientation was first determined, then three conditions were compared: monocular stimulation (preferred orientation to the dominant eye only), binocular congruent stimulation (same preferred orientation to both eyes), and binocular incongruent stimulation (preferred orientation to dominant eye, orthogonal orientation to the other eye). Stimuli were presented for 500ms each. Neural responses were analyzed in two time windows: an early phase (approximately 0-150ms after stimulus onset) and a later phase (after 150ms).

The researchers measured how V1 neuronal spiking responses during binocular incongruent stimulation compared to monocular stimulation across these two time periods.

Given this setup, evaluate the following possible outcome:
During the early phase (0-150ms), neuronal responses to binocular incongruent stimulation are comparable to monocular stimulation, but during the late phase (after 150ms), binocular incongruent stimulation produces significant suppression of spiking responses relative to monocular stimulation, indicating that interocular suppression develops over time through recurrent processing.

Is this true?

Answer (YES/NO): NO